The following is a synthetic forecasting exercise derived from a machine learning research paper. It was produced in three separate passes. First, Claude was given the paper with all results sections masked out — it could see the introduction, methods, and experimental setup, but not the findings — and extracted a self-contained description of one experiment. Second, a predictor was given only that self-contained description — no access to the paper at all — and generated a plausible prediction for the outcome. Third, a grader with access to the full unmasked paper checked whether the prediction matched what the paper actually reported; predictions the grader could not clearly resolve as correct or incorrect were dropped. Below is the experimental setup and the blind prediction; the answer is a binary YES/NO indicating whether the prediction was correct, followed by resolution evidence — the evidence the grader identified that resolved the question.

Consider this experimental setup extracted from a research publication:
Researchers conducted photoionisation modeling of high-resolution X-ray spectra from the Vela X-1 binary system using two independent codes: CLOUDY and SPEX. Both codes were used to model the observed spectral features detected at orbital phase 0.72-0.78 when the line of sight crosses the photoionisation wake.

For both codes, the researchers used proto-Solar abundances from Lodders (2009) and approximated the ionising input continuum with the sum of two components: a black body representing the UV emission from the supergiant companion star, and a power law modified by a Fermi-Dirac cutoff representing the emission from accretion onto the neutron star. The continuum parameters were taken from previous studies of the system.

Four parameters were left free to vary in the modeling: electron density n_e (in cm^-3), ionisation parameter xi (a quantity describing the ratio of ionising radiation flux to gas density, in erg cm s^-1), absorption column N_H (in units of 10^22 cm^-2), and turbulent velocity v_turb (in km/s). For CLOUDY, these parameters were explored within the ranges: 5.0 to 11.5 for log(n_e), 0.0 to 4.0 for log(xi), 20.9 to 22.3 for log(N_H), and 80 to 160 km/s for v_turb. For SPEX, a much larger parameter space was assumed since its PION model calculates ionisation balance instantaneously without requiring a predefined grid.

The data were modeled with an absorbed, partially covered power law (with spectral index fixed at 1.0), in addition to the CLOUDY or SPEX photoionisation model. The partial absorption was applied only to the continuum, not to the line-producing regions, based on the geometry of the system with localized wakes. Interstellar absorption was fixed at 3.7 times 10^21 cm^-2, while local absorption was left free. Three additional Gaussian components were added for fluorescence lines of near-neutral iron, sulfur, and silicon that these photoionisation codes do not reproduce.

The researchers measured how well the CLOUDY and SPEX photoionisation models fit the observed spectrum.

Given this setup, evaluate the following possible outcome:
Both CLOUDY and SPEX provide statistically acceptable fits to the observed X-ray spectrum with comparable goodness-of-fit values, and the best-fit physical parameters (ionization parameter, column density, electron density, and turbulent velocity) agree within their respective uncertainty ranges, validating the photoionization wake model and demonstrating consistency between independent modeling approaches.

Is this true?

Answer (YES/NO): NO